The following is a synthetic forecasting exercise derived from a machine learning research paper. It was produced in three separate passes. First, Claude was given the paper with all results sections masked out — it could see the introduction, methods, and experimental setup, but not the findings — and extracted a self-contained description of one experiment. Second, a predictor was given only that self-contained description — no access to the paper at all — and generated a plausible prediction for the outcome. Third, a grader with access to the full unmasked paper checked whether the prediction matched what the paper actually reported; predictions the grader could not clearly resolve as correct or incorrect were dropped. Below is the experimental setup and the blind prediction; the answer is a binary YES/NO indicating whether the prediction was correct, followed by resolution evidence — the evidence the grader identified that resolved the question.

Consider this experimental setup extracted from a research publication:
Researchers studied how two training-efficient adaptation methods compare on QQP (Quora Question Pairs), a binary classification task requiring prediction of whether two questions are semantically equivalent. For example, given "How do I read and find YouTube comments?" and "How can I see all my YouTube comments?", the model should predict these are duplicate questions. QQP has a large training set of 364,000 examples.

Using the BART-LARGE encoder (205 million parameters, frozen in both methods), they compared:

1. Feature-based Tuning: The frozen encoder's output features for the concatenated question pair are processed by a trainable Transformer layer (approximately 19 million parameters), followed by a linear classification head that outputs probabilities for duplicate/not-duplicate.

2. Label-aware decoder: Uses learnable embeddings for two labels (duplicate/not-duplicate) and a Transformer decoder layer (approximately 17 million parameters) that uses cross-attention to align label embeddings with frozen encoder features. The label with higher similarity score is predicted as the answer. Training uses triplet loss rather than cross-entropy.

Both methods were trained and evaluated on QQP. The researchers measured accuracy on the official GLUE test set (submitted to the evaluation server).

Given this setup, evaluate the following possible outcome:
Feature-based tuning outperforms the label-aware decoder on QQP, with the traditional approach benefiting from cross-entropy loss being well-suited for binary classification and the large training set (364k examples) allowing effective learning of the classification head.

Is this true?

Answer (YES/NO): YES